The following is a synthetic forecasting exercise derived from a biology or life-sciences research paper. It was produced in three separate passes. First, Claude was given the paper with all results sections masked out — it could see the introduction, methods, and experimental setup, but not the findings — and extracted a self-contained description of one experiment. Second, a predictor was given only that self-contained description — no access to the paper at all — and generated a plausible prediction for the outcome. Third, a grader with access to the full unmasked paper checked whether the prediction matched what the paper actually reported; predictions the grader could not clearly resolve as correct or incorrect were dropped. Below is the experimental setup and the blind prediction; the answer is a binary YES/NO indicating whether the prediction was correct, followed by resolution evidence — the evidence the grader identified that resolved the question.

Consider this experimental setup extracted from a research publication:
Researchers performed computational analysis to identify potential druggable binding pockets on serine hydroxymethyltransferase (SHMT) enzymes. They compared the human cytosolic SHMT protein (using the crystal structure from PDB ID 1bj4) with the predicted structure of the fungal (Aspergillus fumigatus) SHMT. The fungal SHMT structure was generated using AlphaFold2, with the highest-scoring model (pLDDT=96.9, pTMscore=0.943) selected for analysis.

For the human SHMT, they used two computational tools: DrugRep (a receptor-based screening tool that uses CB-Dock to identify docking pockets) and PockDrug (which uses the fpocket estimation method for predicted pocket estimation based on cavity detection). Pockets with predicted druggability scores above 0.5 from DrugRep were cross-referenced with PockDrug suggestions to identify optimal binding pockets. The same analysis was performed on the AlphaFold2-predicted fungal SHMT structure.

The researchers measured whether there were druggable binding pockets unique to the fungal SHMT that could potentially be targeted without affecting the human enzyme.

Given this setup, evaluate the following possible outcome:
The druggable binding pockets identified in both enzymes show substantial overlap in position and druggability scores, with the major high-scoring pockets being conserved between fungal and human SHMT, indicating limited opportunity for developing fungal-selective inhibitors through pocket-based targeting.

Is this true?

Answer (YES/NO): NO